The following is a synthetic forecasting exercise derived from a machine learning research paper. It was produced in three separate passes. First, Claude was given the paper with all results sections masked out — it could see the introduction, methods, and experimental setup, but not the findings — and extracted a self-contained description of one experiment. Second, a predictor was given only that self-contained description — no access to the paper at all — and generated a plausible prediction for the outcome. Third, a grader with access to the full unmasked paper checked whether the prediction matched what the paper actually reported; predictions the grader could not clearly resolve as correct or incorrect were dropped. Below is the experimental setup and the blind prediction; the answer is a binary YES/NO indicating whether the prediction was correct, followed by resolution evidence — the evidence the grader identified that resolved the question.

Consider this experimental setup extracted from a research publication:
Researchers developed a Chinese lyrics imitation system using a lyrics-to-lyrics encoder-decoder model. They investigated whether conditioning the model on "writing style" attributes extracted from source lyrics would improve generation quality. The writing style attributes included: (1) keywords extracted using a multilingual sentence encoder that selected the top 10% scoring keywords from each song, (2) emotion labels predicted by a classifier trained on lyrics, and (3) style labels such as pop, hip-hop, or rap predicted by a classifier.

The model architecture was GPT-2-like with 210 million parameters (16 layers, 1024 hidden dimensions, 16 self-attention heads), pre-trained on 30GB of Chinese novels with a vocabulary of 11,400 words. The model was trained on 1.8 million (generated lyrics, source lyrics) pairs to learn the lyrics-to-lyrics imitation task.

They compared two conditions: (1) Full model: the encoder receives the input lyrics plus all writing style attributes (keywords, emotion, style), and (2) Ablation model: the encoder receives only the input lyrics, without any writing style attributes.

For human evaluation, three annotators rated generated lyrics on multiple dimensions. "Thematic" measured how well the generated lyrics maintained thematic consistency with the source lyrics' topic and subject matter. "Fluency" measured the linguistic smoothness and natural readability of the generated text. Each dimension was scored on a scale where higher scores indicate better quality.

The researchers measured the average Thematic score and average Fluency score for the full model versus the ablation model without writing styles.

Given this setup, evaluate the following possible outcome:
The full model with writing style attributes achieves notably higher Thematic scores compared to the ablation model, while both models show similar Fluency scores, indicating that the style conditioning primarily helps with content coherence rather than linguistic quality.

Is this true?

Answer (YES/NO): NO